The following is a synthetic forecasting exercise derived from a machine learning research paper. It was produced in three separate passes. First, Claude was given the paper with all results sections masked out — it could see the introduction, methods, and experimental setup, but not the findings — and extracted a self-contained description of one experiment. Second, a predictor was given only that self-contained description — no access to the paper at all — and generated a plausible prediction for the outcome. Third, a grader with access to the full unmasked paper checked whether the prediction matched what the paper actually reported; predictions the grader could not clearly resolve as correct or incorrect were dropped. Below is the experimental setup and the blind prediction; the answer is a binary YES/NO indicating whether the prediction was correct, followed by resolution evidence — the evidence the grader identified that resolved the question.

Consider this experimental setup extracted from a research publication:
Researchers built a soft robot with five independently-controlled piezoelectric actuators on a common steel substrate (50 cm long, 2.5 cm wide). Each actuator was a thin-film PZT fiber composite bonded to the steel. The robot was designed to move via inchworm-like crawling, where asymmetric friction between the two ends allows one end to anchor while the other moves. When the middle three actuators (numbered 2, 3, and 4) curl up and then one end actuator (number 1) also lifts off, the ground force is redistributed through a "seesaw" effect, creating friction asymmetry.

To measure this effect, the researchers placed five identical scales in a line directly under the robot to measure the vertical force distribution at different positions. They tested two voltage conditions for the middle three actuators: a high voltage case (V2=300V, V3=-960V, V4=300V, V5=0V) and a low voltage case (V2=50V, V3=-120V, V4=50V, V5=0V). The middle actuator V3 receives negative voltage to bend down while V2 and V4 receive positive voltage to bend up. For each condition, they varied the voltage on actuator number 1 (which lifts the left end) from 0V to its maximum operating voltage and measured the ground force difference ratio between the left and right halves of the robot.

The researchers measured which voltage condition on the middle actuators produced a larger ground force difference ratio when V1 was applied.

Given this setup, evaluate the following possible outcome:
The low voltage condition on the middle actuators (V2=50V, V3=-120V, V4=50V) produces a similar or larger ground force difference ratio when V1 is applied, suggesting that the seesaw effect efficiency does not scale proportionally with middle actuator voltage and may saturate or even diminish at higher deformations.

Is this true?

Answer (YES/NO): YES